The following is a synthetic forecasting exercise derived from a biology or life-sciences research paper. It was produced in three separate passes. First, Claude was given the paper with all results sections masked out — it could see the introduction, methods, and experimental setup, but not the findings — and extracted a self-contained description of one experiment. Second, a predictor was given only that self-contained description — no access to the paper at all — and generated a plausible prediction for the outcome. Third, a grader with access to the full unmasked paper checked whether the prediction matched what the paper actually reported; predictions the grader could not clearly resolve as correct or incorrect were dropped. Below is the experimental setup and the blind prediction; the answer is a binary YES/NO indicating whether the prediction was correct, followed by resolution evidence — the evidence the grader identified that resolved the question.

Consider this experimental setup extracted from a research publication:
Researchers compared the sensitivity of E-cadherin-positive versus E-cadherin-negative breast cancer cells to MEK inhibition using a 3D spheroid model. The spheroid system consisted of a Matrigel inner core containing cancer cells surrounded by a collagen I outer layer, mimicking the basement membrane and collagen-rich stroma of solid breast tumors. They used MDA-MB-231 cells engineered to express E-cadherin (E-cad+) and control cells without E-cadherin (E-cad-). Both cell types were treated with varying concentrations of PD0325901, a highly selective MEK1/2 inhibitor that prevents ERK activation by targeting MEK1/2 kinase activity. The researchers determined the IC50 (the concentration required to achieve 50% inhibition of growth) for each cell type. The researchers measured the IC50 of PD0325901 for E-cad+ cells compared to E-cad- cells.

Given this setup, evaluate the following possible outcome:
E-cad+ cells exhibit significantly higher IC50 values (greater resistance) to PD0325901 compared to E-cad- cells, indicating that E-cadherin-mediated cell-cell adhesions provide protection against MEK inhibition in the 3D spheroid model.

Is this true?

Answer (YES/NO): YES